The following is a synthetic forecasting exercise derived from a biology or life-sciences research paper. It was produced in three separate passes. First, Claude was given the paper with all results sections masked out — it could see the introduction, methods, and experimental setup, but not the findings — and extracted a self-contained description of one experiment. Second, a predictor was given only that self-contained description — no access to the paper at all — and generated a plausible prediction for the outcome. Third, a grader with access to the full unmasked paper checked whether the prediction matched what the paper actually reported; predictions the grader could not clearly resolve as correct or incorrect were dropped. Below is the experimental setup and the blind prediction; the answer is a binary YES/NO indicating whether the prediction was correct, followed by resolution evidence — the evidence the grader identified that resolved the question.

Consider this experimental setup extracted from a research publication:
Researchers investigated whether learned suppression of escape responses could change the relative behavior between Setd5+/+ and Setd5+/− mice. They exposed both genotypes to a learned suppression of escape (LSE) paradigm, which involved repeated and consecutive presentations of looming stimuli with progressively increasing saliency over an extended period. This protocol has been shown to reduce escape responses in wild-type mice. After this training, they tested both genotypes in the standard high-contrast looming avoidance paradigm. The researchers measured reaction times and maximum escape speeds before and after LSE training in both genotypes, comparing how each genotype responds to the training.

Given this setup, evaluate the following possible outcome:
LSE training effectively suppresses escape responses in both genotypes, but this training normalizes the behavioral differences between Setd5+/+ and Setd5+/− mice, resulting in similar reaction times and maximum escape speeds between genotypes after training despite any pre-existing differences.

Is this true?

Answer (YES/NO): NO